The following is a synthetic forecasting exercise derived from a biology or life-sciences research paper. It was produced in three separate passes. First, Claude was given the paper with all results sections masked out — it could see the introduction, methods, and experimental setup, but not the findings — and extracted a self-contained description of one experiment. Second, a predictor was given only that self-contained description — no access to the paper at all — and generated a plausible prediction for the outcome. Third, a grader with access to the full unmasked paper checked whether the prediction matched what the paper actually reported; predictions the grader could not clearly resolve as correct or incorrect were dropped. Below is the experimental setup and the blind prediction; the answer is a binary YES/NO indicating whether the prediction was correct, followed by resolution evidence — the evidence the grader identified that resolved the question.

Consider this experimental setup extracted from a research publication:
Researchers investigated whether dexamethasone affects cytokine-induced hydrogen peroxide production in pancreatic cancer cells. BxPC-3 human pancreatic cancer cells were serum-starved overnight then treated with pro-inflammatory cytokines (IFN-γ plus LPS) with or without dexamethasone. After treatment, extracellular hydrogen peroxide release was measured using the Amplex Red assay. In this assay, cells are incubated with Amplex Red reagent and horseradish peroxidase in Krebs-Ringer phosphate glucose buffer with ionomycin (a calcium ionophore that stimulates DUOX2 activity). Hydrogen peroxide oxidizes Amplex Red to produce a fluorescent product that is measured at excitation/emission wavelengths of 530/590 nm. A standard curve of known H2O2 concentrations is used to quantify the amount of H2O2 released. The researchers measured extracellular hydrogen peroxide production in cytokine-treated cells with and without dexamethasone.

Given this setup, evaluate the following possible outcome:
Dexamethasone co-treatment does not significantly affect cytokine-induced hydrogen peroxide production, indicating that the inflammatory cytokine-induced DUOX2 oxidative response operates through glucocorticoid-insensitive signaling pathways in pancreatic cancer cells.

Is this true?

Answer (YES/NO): NO